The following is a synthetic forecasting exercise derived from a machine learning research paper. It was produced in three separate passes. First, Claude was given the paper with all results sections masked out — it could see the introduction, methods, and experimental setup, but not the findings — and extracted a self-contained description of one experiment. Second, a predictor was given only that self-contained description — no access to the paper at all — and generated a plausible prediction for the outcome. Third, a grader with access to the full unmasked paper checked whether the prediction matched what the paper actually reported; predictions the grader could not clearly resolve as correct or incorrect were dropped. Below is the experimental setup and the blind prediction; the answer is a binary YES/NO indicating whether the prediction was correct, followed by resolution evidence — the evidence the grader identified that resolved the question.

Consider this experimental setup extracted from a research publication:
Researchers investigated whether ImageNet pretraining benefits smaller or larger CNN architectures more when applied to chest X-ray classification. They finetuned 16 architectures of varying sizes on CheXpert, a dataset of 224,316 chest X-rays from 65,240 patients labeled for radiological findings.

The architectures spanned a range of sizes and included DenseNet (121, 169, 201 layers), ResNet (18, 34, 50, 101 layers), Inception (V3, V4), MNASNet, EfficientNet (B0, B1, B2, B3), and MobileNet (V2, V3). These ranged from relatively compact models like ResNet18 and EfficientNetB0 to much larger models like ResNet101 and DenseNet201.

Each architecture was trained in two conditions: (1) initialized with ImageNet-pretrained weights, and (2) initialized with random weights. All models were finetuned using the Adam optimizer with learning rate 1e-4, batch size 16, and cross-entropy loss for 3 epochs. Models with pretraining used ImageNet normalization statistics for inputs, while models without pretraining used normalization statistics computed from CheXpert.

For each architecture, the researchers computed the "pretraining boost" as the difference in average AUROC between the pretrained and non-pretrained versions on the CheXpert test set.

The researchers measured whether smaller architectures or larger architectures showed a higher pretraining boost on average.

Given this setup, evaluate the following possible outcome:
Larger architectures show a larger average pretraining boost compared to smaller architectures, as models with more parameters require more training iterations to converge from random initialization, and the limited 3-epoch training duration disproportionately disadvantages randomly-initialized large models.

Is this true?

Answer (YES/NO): NO